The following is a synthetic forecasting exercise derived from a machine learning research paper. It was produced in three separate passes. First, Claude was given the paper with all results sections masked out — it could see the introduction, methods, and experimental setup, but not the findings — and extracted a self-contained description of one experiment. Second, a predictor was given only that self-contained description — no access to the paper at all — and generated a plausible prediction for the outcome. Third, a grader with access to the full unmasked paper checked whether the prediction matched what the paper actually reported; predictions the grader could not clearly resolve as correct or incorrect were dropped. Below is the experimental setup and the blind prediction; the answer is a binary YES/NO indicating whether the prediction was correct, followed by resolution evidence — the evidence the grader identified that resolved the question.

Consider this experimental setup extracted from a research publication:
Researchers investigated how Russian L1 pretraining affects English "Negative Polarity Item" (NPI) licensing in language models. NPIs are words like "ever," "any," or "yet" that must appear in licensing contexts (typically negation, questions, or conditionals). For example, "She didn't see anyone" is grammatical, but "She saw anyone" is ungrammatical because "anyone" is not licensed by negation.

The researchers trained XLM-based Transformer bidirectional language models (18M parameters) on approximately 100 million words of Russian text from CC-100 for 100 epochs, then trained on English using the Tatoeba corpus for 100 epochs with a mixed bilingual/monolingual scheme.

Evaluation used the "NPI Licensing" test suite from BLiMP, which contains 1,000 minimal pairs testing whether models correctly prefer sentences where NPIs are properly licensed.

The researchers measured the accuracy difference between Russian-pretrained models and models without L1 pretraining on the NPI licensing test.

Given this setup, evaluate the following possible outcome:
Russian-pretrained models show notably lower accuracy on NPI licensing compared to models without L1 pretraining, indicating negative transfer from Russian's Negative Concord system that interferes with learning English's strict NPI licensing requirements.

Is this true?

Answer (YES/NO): NO